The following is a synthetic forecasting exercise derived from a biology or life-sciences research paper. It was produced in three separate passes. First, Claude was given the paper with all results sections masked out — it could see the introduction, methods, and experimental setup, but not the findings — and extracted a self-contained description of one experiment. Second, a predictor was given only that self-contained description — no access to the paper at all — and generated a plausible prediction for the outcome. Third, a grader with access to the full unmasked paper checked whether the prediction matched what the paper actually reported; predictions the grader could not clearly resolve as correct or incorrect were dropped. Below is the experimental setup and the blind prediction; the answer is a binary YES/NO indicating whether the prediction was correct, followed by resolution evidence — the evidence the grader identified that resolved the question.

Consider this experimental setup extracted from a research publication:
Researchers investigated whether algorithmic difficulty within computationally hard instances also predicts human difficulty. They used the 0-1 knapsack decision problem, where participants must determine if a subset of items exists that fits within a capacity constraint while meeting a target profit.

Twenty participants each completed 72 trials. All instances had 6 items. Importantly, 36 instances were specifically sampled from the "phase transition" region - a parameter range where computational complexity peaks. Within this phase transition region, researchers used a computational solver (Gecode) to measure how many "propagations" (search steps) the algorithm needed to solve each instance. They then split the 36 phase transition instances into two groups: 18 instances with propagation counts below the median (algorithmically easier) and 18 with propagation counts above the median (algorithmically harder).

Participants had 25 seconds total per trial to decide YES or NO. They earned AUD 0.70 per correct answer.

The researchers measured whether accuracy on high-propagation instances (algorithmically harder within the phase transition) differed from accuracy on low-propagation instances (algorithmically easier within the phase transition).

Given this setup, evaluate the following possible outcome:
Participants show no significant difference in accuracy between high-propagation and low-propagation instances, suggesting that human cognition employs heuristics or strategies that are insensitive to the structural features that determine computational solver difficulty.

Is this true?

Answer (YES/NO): NO